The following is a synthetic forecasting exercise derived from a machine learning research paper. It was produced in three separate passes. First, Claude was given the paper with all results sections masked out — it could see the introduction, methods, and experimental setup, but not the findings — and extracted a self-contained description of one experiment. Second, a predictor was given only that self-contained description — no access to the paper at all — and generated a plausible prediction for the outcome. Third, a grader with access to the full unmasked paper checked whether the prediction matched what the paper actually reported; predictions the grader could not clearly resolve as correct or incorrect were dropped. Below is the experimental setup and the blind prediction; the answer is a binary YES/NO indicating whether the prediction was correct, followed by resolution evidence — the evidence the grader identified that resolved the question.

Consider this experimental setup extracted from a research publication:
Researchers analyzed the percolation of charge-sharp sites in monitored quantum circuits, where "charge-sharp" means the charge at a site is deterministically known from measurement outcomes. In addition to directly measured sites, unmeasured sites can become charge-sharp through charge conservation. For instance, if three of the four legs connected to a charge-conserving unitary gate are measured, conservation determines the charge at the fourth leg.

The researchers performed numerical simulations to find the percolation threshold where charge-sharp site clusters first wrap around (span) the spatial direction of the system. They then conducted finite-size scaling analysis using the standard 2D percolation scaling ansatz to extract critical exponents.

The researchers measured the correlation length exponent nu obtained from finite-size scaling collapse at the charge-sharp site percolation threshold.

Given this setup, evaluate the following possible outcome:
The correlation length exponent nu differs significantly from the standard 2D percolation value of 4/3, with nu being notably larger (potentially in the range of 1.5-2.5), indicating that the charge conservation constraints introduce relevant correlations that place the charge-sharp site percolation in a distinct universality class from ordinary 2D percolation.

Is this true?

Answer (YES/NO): NO